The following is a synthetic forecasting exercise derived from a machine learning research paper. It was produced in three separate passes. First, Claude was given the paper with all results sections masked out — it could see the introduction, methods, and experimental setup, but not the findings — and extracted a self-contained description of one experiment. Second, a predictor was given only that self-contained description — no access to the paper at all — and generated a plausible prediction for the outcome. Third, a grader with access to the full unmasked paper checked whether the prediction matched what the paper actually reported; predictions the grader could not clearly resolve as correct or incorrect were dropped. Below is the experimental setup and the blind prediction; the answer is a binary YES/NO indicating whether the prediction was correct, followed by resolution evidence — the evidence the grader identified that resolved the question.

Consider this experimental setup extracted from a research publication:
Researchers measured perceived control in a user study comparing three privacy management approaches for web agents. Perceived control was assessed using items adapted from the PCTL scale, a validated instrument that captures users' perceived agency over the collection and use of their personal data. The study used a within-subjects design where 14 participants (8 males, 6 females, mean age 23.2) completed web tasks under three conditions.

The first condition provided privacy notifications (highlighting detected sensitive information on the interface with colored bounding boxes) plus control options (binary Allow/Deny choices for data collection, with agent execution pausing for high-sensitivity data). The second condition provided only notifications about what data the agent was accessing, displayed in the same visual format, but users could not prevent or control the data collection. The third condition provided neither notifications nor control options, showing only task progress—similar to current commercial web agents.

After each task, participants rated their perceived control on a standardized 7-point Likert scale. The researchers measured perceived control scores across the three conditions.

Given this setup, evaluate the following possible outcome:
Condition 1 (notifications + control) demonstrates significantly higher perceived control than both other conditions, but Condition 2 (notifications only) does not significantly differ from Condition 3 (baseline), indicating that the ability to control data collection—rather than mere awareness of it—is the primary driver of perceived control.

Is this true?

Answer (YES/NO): NO